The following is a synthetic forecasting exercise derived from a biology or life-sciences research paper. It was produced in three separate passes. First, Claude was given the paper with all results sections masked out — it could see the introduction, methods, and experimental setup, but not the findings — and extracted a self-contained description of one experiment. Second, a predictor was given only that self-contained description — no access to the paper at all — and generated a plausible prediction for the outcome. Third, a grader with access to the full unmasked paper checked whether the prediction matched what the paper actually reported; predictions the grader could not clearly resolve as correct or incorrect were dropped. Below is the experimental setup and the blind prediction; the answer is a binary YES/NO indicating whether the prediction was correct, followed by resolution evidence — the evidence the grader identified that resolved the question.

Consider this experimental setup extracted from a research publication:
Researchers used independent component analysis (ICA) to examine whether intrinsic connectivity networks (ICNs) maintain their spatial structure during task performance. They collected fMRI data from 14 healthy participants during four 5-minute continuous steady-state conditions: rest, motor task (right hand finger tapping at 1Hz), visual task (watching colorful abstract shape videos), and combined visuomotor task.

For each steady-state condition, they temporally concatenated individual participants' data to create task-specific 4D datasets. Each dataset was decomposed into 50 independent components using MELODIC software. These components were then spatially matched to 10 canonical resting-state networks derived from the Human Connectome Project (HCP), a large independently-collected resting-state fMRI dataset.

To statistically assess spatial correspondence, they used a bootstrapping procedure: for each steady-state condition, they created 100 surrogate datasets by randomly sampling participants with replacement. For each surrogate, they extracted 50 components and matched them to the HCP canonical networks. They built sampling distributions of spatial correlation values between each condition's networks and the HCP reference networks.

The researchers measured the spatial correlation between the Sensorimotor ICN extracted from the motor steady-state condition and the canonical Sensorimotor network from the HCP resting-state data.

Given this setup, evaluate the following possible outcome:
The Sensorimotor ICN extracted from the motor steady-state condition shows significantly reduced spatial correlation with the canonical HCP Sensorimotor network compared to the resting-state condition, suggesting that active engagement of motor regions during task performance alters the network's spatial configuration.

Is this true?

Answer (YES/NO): NO